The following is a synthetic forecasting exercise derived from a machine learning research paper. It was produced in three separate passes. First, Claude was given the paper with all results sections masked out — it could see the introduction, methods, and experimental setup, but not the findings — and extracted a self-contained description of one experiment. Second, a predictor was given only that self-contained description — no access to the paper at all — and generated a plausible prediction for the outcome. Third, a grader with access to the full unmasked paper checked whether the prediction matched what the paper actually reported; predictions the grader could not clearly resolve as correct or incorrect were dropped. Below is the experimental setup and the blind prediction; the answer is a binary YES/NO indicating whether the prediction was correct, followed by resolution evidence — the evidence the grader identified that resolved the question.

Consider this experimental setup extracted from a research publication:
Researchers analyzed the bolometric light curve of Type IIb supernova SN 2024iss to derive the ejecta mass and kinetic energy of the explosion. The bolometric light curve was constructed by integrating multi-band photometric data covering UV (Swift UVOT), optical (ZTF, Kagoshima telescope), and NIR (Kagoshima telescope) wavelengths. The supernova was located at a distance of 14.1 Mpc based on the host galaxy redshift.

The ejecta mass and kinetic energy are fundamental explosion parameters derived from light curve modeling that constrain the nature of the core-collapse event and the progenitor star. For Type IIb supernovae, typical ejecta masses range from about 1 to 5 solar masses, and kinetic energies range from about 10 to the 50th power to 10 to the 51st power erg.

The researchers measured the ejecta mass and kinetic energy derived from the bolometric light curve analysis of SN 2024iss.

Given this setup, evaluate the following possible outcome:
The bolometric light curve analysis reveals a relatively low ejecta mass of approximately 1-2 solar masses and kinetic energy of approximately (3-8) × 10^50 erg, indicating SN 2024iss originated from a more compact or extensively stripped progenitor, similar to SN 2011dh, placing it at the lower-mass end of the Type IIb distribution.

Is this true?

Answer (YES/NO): NO